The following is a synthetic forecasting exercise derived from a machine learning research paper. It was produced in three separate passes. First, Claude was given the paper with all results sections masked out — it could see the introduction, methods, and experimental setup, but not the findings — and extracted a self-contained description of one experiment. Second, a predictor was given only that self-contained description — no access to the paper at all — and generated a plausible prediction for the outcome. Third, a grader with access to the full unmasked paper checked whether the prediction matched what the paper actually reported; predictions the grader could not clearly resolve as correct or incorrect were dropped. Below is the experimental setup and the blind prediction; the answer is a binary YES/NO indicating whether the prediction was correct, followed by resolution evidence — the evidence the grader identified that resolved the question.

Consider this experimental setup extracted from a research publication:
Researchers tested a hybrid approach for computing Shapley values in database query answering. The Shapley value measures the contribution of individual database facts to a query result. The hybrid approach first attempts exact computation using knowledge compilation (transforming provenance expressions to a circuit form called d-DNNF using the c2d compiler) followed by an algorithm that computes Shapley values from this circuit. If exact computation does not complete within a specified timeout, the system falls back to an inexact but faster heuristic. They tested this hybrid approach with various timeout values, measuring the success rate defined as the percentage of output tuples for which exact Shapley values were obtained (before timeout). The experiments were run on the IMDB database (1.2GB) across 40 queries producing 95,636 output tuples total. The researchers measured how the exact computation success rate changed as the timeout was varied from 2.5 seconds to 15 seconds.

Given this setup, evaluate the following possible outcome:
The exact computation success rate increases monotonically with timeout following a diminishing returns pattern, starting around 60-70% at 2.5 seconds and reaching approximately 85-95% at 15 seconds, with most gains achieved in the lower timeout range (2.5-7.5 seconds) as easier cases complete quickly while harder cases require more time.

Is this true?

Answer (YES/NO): NO